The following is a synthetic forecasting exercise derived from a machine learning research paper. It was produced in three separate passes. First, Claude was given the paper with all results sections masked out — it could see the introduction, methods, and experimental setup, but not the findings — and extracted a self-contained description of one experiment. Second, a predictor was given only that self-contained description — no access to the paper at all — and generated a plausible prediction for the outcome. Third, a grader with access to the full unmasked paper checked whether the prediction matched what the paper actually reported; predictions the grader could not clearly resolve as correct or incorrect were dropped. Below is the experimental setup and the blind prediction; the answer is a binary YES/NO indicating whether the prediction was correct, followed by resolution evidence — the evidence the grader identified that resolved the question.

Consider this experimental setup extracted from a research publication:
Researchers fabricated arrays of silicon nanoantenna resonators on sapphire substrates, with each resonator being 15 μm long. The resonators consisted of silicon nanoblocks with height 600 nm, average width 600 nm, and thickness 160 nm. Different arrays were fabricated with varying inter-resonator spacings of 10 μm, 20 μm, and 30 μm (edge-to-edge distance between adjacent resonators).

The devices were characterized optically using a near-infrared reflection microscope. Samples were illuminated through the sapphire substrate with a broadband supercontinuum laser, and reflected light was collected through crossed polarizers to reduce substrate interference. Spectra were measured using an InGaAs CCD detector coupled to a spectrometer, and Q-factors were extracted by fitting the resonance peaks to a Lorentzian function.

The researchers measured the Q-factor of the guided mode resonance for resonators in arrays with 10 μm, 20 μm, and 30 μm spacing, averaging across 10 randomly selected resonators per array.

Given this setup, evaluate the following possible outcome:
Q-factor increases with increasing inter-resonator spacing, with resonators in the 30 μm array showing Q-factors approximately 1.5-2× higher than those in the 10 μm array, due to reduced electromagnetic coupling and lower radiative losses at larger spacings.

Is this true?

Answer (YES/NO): NO